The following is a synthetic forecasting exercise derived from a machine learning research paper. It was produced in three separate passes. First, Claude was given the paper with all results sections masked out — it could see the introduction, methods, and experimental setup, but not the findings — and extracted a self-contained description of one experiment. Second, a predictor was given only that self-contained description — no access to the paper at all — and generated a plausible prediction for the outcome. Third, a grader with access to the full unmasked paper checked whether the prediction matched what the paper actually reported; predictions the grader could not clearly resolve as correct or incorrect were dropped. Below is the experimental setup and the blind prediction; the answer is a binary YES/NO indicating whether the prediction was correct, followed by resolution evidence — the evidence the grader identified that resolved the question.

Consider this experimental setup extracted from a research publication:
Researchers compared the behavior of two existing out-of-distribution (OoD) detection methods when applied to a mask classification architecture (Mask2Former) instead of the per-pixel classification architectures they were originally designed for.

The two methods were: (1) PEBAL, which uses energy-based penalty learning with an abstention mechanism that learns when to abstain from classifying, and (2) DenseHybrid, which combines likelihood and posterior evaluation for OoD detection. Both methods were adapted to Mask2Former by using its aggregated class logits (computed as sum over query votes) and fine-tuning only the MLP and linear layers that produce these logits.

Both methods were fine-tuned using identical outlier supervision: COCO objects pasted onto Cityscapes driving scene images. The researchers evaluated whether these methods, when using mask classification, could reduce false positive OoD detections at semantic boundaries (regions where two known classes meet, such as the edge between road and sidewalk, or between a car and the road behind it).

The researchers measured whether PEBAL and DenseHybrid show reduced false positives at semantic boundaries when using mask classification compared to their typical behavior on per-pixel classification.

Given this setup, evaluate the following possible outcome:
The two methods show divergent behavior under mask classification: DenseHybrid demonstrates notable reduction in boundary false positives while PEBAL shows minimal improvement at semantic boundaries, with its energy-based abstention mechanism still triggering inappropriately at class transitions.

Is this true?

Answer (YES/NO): NO